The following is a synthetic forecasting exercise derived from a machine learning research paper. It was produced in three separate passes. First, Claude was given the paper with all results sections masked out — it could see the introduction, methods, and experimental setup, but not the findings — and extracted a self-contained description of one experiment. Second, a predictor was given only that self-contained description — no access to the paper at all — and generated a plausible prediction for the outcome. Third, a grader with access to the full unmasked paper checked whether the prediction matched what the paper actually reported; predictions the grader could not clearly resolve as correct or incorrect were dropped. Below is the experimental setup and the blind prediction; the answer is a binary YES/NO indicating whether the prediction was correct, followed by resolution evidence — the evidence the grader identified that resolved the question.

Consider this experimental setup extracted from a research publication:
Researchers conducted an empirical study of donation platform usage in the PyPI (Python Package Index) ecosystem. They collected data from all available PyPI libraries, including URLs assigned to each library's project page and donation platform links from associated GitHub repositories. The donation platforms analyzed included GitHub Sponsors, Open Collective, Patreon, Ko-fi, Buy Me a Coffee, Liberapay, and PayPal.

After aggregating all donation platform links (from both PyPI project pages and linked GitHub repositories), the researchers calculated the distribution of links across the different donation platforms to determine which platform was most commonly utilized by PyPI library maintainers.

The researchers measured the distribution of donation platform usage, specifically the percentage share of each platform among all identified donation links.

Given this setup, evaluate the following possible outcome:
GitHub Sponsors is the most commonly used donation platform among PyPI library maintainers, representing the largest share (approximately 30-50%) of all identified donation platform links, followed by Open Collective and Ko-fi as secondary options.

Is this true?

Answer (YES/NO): NO